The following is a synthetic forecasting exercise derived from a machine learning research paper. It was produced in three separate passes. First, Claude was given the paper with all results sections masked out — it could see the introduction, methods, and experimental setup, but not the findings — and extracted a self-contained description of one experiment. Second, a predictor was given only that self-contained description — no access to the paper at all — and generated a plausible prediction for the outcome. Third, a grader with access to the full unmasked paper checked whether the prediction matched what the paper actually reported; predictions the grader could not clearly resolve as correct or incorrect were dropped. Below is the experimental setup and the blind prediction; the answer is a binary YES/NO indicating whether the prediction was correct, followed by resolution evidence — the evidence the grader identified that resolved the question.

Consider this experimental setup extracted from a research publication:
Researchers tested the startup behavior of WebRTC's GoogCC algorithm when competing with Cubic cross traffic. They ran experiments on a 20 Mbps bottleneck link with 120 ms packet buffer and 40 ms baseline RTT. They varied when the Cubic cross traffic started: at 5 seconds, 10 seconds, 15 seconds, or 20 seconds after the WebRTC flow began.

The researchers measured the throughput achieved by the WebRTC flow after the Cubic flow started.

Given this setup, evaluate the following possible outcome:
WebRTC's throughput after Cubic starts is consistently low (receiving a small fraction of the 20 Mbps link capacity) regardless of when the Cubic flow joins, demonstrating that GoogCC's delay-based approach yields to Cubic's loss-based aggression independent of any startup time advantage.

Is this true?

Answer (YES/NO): NO